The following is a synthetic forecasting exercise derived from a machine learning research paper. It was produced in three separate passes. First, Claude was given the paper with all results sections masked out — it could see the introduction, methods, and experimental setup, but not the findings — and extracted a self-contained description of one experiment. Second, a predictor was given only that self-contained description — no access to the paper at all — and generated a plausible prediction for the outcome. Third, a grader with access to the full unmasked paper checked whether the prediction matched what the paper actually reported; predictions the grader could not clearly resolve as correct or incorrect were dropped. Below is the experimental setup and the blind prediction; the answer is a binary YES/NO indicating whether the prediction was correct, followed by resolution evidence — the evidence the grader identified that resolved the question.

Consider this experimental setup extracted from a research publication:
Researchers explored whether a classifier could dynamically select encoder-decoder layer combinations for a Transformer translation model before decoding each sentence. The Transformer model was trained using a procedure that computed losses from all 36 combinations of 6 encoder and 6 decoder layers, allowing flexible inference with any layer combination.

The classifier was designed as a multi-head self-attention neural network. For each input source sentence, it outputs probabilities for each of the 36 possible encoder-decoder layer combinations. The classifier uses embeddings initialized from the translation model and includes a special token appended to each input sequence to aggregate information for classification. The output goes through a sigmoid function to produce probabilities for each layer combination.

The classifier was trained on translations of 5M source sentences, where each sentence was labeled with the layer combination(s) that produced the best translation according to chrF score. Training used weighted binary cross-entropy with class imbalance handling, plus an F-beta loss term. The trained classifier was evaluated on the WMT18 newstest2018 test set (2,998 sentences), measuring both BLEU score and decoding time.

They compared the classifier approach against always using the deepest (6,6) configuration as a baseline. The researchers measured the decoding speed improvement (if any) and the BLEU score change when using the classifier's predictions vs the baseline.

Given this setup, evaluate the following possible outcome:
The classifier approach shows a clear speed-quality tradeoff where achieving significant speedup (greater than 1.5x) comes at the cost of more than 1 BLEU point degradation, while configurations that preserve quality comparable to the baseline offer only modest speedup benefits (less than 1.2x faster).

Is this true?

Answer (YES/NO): NO